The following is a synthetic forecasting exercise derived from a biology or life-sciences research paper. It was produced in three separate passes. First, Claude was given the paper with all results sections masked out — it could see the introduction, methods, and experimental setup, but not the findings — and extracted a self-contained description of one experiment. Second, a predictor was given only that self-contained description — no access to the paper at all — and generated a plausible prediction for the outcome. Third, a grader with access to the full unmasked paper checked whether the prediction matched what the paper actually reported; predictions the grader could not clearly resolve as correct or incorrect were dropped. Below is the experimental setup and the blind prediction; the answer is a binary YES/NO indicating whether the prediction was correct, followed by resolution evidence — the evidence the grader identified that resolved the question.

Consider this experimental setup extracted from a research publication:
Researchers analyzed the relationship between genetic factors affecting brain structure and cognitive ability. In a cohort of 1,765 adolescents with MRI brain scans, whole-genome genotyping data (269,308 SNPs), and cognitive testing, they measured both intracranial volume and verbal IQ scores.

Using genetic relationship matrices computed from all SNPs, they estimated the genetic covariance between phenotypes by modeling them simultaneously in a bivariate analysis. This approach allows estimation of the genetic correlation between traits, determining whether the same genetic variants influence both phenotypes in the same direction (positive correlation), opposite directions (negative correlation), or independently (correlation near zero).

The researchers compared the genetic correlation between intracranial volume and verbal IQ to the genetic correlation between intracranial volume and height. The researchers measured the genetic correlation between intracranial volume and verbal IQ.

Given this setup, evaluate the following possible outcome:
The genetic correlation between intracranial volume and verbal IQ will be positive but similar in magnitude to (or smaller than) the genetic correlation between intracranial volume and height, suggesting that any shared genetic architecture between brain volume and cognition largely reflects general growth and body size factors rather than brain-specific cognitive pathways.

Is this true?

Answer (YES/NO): NO